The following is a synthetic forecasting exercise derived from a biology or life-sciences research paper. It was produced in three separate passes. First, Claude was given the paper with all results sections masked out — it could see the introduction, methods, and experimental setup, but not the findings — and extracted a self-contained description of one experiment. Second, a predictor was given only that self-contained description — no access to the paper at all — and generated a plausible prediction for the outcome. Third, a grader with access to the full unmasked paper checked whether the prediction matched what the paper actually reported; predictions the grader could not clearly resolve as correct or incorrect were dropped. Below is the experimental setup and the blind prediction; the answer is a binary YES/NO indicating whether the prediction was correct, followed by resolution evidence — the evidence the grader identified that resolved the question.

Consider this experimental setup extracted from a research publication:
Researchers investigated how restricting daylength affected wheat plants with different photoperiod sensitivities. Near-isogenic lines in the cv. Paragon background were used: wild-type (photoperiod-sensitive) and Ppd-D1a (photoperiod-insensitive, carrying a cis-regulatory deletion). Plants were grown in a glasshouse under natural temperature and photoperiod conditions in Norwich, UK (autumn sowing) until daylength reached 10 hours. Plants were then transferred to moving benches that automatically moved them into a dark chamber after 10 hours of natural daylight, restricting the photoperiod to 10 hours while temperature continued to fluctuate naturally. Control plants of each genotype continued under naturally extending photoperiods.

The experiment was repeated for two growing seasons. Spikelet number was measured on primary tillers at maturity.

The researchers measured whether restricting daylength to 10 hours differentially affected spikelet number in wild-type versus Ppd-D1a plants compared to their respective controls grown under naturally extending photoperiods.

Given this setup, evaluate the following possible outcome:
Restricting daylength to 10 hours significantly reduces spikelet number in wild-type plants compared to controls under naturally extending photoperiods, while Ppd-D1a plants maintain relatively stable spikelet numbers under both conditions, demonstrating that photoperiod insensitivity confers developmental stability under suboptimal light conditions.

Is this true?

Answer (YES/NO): NO